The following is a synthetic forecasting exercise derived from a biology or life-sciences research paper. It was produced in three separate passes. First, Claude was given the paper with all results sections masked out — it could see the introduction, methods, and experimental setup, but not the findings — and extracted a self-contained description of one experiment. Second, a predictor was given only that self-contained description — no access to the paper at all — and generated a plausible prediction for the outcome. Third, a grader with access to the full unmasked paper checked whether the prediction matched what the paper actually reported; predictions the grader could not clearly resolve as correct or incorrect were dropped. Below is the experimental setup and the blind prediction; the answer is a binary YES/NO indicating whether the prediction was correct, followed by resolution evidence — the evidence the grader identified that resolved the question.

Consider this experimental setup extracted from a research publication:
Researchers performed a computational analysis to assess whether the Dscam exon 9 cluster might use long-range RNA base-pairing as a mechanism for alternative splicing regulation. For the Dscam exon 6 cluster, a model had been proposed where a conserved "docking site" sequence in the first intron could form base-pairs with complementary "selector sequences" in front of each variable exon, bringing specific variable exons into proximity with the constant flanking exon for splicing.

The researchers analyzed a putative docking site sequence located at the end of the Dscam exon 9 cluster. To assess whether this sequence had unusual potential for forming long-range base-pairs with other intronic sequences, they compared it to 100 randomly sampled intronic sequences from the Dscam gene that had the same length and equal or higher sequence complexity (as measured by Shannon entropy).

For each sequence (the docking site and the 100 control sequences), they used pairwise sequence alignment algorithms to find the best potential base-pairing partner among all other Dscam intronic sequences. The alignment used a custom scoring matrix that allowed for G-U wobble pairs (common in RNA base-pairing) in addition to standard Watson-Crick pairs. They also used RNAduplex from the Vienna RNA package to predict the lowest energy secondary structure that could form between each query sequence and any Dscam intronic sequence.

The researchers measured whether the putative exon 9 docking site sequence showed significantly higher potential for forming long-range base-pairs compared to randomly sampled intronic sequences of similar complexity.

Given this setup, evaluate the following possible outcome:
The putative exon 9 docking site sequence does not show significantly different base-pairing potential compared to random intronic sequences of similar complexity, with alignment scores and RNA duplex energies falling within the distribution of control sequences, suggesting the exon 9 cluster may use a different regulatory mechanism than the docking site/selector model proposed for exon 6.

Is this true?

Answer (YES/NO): YES